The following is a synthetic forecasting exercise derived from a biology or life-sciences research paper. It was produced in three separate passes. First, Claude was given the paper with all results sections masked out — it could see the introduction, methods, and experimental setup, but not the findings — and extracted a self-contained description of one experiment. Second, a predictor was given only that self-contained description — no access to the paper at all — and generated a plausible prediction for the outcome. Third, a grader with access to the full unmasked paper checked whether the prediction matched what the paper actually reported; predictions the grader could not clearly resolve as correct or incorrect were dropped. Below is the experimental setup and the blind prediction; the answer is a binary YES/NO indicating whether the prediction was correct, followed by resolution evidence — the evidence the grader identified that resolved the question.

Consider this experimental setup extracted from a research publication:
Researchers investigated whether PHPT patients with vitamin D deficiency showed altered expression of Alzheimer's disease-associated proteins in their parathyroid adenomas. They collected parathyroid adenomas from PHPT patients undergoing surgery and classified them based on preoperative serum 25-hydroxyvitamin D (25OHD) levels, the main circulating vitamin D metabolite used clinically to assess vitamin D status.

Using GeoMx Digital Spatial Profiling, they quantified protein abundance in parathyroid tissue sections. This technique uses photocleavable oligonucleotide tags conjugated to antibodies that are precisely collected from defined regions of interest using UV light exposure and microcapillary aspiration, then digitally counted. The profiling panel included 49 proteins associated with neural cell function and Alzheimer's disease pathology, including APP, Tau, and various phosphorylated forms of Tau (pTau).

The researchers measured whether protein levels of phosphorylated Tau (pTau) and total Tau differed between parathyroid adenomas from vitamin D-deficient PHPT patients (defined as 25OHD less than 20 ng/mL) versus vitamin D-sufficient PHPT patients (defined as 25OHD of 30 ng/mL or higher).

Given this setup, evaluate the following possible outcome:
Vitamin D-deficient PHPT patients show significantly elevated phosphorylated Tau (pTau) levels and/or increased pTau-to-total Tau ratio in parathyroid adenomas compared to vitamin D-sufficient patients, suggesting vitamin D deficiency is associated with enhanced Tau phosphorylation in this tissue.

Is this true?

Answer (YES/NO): YES